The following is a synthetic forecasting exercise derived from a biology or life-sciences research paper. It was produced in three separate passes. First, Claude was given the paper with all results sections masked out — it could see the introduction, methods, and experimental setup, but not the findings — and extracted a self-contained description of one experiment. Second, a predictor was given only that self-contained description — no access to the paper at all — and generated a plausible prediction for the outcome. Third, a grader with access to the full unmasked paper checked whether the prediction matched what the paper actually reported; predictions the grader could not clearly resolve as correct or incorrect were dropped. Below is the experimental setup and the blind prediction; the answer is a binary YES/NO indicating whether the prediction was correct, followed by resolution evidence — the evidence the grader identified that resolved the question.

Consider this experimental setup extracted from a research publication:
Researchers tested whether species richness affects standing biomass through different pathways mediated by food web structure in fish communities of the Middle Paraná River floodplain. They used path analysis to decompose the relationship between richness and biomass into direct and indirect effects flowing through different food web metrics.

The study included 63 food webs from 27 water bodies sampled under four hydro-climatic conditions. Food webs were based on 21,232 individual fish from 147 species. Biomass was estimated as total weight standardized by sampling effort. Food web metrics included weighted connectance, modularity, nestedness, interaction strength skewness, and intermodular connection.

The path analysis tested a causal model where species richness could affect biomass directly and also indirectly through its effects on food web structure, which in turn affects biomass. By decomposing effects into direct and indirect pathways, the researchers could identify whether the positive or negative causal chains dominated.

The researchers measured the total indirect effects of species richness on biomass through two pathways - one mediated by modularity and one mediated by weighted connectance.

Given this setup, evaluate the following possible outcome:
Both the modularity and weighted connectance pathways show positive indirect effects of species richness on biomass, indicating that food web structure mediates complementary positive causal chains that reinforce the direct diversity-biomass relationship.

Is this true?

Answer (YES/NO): NO